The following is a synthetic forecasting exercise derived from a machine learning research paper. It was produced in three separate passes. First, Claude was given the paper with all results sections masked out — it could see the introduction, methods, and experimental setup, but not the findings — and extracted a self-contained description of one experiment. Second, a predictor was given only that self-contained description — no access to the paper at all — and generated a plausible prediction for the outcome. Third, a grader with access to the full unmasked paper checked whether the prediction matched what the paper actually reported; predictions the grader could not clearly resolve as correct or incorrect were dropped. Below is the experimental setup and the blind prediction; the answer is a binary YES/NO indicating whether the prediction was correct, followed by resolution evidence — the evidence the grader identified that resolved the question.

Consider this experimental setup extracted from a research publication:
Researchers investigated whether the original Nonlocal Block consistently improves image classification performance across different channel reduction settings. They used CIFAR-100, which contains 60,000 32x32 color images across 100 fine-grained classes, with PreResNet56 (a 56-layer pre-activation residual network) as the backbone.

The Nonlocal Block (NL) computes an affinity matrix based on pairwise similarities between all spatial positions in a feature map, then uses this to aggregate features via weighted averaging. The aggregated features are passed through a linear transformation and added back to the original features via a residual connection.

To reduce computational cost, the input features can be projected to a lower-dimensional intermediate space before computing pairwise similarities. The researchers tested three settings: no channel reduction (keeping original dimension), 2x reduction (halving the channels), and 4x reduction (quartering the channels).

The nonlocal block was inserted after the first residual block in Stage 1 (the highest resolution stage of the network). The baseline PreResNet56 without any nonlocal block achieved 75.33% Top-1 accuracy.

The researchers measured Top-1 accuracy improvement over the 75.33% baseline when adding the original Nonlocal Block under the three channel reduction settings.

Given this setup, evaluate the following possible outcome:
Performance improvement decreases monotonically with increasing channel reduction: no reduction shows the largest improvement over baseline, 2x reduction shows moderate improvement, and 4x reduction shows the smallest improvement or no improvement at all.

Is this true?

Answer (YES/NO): NO